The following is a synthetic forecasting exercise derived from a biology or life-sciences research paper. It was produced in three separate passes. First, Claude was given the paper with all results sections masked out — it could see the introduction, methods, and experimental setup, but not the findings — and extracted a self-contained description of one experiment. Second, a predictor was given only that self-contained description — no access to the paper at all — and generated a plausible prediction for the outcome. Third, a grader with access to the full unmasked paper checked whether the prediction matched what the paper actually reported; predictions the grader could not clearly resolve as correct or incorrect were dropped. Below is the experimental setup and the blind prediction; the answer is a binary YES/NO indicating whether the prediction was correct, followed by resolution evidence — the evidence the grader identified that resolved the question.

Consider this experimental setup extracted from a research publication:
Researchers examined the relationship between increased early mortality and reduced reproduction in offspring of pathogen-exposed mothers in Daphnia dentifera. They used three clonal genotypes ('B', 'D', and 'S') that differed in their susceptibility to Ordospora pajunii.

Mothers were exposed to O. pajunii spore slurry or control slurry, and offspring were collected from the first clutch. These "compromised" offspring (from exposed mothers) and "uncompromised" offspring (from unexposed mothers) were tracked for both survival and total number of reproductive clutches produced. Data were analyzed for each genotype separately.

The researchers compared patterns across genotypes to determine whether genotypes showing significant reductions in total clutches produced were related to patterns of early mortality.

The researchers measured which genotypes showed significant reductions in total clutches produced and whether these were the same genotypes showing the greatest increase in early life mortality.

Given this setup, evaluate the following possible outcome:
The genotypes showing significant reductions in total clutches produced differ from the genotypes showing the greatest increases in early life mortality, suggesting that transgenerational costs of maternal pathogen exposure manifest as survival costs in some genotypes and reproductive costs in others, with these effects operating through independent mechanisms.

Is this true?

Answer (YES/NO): NO